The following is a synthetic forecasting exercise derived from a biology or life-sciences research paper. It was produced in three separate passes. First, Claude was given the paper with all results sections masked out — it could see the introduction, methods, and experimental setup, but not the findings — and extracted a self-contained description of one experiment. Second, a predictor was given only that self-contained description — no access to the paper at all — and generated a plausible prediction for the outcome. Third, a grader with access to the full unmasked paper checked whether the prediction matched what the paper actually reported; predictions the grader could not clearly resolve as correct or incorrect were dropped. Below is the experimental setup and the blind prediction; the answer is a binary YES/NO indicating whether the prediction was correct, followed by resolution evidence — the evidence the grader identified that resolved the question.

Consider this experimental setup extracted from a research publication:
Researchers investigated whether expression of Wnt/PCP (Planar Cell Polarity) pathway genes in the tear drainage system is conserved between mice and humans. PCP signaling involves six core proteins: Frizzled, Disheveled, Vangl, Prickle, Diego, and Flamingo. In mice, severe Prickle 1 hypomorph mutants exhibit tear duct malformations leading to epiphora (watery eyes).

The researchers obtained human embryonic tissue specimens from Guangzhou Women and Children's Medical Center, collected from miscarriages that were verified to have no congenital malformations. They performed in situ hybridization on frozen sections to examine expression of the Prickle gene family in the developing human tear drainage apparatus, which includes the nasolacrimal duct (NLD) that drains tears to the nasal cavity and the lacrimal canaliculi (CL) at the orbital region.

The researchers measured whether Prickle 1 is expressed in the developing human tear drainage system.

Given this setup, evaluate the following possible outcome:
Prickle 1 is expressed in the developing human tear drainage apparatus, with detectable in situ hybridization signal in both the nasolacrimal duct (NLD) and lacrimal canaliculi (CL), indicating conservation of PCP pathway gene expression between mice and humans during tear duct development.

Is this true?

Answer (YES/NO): NO